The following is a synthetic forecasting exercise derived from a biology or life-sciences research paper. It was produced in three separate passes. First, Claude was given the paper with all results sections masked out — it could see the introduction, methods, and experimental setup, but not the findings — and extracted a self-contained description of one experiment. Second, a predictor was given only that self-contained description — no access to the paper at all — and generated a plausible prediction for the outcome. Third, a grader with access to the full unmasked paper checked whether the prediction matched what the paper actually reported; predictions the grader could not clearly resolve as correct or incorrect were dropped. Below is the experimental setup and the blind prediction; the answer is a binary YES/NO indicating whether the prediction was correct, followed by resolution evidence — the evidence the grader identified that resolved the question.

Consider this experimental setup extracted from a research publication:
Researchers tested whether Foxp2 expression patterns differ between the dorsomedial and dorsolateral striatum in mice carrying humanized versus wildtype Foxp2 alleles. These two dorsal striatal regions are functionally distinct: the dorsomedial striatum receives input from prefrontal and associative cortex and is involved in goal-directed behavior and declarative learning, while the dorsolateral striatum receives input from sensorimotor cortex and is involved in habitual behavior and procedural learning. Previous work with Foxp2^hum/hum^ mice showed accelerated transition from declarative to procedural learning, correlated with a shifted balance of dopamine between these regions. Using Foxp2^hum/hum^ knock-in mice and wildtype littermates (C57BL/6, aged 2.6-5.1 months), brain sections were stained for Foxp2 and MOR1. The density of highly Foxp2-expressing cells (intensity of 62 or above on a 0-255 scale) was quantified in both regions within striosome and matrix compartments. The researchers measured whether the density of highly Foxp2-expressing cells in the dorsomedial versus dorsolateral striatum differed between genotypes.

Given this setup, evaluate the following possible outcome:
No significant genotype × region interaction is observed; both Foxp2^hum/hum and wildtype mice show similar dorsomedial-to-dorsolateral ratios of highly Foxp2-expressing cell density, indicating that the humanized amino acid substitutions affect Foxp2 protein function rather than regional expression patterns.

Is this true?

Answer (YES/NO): NO